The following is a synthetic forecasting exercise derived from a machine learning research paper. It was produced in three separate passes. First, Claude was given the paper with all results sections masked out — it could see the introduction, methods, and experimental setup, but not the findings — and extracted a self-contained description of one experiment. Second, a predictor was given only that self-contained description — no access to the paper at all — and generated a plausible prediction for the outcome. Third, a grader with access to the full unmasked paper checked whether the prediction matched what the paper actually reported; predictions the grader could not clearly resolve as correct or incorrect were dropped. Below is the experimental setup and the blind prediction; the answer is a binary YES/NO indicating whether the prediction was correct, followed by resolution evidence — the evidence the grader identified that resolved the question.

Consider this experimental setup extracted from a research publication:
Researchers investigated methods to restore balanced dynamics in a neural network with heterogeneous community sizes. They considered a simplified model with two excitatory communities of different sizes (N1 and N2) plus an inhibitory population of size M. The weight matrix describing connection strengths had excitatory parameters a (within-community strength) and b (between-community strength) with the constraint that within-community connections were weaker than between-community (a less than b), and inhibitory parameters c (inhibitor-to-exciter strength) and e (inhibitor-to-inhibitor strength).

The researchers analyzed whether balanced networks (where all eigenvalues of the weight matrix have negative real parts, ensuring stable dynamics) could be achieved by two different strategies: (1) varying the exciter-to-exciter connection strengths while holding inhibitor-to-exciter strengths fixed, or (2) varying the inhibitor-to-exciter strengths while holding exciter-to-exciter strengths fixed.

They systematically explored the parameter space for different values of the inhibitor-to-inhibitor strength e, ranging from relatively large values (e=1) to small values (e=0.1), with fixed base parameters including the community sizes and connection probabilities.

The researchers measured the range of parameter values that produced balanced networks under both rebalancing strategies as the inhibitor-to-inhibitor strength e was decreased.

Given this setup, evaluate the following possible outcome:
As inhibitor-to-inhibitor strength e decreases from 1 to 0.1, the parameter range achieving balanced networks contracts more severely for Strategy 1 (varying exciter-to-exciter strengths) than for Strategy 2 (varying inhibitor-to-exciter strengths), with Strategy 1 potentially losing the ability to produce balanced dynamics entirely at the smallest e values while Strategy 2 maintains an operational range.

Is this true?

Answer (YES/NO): NO